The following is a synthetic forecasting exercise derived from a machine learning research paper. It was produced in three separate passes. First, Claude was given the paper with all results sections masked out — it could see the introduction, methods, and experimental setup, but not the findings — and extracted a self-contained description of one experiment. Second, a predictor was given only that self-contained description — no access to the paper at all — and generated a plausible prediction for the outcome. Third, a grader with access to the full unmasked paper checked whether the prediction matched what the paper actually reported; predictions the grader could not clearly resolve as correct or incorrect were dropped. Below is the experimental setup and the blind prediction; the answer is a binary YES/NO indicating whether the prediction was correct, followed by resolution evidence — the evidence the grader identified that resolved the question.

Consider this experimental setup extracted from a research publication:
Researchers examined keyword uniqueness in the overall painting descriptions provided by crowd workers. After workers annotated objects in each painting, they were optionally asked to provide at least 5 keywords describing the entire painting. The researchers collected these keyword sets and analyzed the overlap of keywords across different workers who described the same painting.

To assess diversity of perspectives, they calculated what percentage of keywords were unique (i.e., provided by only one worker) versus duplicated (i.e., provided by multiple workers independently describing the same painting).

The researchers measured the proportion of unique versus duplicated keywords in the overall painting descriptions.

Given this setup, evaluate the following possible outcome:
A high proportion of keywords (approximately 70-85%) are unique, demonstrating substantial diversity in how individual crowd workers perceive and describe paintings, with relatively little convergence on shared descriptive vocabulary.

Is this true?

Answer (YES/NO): YES